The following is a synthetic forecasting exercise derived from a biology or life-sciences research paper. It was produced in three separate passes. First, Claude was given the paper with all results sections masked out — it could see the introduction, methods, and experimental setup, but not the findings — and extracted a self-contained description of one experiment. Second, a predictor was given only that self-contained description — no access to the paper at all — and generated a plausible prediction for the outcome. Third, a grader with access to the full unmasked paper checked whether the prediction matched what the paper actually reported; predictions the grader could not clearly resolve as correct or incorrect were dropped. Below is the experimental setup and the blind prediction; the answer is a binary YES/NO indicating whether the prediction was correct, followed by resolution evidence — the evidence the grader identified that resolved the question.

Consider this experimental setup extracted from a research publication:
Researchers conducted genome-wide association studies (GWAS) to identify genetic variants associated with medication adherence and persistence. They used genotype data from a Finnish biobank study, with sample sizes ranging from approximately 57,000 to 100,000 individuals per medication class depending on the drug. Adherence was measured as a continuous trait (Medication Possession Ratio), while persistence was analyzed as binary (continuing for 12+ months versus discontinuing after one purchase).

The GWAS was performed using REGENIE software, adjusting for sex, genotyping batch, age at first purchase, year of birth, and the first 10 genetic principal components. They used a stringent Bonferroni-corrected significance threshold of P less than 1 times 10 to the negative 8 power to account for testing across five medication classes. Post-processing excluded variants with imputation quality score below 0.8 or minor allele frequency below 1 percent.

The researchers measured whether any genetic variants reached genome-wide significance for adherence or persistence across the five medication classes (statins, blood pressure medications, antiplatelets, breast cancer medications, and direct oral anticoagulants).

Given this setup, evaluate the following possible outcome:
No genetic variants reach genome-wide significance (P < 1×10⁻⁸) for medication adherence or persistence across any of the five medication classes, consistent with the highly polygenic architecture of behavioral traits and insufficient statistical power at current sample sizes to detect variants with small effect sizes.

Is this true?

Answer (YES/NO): YES